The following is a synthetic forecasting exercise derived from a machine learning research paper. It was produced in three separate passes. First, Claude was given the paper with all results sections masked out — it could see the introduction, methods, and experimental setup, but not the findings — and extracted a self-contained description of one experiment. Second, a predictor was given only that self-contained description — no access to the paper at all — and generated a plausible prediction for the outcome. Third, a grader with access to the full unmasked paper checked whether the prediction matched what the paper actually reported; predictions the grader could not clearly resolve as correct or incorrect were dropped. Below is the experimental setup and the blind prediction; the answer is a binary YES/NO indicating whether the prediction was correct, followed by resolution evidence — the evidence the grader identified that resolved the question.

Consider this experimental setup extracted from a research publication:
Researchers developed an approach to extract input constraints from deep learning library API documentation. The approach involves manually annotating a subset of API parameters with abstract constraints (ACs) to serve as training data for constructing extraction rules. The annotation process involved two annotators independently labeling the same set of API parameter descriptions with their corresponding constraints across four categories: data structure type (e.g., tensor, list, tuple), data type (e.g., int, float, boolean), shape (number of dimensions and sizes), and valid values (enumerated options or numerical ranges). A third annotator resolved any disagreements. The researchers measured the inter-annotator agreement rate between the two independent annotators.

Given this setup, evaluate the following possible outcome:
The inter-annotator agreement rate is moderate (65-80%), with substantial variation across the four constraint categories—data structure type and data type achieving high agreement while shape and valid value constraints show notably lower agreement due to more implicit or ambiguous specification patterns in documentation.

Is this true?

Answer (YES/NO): NO